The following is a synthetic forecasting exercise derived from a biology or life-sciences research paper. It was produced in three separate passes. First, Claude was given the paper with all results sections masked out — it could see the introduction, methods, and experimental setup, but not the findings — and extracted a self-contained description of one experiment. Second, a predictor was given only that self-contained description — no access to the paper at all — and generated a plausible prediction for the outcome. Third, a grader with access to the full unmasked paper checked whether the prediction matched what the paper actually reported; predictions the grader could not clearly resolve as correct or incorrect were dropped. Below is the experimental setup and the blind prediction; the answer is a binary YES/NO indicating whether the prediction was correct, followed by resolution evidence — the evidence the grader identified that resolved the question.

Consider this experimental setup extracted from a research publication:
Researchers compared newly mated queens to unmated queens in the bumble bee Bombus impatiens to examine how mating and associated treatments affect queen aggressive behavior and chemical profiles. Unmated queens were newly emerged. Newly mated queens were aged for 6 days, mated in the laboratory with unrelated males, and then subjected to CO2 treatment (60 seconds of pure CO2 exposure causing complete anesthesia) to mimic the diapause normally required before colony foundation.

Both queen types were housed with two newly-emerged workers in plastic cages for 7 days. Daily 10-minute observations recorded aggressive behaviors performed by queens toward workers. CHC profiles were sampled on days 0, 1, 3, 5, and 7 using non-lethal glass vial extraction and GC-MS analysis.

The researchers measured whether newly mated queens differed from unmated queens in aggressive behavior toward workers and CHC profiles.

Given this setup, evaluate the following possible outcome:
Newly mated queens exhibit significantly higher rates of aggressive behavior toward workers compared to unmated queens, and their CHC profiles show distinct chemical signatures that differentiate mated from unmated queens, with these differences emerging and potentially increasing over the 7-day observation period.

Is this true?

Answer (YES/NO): NO